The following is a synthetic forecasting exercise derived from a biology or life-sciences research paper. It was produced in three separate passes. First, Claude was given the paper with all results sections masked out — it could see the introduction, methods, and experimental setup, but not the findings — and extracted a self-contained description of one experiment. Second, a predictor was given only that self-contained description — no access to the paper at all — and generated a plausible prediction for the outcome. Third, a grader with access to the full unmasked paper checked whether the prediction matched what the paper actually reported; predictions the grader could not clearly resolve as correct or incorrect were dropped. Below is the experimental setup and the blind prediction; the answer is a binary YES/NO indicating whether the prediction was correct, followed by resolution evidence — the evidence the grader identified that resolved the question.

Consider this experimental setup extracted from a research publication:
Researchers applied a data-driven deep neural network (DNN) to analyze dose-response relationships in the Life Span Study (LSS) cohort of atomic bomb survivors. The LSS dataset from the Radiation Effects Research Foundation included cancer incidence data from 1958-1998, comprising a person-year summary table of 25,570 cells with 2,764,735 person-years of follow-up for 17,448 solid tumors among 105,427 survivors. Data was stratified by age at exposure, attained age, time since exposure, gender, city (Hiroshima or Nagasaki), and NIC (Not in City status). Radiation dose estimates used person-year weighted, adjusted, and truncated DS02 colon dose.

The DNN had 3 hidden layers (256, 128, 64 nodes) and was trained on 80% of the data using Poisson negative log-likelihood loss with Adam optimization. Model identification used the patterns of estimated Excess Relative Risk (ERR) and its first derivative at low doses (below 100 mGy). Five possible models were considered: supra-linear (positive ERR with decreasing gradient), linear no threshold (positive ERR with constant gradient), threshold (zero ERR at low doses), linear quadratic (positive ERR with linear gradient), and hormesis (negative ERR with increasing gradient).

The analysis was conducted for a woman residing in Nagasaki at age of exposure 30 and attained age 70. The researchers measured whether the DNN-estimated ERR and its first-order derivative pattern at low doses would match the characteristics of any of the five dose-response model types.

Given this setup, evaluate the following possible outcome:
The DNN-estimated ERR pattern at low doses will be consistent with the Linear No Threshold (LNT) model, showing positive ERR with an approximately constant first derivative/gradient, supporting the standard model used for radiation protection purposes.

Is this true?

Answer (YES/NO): NO